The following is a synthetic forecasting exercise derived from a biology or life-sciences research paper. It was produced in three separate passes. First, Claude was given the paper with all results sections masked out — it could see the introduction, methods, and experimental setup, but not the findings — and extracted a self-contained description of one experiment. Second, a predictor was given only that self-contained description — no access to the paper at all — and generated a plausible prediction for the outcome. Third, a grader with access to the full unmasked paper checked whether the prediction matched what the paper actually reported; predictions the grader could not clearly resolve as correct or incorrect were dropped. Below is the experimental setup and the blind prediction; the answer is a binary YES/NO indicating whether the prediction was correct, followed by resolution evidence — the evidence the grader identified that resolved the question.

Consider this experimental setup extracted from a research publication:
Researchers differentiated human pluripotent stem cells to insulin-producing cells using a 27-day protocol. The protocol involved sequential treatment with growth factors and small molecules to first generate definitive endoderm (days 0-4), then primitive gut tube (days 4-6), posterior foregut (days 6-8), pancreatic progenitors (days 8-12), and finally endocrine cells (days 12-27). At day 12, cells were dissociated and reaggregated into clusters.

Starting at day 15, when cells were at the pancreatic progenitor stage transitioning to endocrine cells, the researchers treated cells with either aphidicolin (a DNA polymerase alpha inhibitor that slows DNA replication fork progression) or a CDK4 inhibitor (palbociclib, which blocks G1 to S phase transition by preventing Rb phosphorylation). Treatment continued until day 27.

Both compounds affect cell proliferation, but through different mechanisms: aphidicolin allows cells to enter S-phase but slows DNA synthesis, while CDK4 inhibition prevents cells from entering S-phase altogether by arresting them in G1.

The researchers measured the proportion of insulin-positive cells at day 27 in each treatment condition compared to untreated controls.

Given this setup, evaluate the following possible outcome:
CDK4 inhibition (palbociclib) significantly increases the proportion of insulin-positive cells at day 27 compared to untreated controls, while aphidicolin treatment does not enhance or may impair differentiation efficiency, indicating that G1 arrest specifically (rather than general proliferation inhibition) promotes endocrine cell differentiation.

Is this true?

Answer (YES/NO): NO